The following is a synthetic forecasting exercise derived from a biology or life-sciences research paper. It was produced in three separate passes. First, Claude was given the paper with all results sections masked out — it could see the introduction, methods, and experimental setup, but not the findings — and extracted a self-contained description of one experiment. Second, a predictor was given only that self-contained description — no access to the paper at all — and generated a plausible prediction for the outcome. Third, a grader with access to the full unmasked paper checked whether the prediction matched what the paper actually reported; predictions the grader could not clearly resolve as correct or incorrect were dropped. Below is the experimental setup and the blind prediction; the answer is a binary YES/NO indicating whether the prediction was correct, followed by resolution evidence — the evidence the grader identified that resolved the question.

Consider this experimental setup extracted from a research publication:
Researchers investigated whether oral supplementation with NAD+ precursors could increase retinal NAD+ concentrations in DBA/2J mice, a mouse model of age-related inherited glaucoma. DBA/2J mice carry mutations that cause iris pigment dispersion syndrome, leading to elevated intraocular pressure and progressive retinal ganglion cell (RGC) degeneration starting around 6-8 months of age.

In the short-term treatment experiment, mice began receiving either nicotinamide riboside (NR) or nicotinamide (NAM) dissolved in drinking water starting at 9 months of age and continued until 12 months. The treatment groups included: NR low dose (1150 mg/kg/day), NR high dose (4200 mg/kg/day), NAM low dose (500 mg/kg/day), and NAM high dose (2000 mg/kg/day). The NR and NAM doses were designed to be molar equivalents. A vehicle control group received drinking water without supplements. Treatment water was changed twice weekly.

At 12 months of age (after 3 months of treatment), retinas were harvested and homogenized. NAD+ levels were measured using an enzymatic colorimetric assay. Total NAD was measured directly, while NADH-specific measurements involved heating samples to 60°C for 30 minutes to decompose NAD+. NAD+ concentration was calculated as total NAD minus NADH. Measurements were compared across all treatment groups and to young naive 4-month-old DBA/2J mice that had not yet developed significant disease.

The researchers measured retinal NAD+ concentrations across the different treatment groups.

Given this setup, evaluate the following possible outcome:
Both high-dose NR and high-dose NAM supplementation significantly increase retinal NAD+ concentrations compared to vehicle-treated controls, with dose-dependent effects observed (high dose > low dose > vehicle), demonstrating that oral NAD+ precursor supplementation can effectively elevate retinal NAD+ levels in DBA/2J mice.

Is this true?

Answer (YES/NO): NO